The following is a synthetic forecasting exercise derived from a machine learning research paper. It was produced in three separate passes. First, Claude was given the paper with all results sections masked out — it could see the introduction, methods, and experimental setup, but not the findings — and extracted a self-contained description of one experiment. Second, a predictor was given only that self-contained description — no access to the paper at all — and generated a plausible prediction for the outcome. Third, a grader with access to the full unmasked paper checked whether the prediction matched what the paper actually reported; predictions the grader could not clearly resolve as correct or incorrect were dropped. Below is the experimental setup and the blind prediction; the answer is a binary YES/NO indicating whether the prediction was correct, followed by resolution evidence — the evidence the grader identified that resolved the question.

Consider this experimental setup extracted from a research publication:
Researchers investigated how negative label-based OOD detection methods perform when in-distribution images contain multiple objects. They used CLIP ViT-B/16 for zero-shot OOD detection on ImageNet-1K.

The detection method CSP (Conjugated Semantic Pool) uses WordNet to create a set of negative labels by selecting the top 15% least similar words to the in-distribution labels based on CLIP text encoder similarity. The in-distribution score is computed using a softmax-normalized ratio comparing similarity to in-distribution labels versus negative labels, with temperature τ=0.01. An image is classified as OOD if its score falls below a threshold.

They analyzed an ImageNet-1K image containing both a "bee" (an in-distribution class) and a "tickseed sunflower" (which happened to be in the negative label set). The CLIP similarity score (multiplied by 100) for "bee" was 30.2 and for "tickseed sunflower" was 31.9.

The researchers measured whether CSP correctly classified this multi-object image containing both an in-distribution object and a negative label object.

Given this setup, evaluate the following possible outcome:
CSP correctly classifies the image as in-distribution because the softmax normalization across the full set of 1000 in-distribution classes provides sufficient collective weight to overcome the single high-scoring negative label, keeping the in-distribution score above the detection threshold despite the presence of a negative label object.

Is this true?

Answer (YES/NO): NO